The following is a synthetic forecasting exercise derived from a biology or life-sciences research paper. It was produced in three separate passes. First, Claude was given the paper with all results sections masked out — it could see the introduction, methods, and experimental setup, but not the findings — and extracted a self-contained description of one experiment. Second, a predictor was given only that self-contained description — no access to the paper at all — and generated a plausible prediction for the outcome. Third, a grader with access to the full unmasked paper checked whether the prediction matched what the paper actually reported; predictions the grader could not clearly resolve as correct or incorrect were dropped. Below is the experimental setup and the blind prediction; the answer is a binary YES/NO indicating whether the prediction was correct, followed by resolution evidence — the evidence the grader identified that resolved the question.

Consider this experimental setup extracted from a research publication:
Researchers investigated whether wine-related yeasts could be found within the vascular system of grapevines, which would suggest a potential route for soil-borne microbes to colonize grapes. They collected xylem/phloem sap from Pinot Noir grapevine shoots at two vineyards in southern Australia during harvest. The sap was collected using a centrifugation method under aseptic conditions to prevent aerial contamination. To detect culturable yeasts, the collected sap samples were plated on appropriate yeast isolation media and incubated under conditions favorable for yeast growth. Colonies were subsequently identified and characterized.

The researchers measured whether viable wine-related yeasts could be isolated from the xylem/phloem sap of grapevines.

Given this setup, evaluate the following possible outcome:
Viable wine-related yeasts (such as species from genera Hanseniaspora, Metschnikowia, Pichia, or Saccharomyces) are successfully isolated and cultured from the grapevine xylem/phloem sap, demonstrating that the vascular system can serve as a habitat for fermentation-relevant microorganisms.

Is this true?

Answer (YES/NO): NO